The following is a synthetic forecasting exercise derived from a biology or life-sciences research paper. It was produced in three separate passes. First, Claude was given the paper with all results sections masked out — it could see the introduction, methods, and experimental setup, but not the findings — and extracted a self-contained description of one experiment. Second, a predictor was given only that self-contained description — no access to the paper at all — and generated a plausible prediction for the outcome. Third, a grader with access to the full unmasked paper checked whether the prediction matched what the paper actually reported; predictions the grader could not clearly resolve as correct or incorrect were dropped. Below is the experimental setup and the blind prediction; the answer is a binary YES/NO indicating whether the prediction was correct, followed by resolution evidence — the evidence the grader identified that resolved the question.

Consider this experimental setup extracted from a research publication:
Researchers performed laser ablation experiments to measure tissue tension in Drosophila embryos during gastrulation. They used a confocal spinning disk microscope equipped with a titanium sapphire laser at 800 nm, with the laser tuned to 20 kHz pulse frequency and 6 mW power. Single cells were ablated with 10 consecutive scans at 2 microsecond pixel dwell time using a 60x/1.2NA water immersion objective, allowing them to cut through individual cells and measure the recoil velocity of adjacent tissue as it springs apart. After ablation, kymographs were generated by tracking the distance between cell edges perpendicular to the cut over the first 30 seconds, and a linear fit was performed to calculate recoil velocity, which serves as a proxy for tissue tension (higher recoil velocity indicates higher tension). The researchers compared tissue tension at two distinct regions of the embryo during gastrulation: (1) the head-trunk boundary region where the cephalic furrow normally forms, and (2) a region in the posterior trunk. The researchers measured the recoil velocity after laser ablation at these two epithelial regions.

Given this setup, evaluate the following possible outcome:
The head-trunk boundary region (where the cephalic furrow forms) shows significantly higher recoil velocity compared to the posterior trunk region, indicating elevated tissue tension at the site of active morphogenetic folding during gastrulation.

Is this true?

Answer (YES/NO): YES